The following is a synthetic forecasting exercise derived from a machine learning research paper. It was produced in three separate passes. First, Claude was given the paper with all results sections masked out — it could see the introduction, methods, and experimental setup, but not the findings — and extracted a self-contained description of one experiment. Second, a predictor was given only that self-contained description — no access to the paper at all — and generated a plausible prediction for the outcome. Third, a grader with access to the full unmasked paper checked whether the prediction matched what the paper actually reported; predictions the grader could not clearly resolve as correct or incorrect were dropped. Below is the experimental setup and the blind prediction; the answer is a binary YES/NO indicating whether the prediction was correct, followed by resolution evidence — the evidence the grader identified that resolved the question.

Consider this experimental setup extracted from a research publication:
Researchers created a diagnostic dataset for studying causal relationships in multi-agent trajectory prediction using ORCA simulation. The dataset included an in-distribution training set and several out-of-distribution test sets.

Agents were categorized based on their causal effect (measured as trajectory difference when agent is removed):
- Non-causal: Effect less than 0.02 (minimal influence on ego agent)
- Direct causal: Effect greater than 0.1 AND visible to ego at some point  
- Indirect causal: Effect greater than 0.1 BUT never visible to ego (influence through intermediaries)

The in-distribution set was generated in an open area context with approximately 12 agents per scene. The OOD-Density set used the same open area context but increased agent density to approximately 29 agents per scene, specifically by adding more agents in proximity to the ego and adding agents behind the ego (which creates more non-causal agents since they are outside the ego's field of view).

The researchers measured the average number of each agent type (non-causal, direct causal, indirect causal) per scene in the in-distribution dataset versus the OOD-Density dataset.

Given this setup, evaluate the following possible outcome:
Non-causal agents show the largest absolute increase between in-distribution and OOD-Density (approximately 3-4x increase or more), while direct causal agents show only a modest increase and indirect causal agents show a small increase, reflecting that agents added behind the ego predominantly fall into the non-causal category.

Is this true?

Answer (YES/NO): NO